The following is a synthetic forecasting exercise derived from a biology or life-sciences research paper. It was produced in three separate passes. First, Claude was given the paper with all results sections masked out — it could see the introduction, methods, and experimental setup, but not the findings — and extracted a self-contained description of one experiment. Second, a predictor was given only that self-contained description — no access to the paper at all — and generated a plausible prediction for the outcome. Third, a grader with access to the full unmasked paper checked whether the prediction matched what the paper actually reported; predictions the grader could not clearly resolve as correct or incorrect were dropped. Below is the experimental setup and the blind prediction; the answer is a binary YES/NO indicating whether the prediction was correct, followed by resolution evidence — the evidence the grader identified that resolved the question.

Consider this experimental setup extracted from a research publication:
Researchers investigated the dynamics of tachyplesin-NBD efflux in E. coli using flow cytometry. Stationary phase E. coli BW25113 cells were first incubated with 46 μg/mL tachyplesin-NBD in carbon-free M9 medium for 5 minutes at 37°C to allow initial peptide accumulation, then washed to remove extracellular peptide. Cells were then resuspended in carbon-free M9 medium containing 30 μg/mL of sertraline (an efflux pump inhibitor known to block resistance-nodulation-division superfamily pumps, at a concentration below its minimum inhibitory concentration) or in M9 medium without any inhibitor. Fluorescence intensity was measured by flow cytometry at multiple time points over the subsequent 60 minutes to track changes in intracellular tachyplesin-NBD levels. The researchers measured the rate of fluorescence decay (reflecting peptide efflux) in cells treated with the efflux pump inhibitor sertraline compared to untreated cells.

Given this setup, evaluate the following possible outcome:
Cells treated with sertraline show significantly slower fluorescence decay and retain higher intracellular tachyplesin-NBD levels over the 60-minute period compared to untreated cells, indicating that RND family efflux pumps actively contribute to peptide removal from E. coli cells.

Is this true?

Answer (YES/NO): YES